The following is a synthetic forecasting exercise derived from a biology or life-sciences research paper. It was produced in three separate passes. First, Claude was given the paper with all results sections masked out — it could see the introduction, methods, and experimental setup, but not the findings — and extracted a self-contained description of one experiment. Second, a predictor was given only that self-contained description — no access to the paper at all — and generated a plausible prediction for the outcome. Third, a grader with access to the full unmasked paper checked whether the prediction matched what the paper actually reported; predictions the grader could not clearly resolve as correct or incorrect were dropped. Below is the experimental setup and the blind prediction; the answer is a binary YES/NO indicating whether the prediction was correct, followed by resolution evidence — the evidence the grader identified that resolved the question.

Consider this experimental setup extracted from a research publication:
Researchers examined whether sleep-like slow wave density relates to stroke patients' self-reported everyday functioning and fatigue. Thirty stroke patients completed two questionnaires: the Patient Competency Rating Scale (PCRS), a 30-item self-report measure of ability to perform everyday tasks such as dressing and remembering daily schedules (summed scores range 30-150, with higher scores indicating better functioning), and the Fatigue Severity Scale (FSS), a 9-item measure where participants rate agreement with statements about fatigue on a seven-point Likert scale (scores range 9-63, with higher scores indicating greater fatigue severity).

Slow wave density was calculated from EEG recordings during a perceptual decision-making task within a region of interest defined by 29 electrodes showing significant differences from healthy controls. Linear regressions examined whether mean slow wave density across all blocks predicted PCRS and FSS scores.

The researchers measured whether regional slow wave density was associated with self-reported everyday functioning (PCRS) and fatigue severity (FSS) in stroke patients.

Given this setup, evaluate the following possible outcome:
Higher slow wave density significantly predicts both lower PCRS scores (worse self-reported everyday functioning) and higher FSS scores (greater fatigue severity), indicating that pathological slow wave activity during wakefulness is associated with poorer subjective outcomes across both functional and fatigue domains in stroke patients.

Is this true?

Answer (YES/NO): NO